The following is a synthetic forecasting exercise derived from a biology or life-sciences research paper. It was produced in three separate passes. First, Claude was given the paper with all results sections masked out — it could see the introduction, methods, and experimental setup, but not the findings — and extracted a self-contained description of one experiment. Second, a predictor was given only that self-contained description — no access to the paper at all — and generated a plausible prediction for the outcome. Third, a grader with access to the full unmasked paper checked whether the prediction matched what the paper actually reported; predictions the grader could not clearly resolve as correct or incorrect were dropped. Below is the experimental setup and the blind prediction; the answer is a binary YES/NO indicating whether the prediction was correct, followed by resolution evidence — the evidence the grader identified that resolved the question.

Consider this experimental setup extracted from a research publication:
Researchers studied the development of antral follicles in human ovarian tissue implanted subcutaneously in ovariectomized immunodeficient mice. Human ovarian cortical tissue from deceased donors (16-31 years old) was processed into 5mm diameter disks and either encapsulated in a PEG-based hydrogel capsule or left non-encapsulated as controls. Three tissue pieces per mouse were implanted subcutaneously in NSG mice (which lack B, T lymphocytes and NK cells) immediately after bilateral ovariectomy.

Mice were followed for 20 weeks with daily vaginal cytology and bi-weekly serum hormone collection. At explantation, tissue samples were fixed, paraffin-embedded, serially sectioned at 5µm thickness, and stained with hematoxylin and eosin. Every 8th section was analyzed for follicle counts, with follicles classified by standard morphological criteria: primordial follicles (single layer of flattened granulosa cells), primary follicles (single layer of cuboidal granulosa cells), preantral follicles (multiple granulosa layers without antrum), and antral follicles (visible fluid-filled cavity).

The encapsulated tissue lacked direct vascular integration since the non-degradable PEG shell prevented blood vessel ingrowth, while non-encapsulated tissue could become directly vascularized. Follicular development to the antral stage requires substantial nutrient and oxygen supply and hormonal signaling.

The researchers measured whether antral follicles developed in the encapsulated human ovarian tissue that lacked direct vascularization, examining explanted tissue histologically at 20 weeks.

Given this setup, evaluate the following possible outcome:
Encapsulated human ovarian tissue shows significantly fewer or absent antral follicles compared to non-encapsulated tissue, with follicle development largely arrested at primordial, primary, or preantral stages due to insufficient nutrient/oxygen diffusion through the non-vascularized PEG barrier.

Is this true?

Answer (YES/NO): NO